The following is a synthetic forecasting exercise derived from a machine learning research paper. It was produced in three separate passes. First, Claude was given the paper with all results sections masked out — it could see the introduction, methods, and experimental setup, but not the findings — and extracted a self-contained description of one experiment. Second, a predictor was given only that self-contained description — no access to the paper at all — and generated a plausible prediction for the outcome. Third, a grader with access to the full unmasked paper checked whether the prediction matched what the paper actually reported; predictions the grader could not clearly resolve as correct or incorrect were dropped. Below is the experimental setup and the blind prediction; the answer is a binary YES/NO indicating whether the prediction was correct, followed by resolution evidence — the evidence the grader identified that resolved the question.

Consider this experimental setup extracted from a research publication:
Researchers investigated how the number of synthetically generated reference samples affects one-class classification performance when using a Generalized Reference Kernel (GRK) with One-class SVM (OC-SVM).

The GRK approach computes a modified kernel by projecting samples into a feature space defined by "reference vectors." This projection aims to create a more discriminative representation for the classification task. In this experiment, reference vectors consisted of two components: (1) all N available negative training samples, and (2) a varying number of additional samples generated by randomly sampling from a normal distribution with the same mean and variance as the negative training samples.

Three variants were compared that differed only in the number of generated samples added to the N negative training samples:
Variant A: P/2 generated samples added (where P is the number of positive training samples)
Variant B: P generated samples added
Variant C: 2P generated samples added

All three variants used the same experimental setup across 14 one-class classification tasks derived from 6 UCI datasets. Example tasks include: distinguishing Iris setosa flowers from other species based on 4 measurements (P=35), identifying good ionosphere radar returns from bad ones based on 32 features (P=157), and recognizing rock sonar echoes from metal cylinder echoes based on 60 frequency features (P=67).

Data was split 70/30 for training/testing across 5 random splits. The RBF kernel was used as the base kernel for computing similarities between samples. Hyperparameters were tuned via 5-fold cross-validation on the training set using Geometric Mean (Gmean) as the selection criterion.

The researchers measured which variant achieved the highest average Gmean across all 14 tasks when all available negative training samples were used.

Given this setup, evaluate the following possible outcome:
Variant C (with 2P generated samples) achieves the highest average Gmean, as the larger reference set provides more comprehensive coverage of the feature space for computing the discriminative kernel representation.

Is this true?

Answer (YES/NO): NO